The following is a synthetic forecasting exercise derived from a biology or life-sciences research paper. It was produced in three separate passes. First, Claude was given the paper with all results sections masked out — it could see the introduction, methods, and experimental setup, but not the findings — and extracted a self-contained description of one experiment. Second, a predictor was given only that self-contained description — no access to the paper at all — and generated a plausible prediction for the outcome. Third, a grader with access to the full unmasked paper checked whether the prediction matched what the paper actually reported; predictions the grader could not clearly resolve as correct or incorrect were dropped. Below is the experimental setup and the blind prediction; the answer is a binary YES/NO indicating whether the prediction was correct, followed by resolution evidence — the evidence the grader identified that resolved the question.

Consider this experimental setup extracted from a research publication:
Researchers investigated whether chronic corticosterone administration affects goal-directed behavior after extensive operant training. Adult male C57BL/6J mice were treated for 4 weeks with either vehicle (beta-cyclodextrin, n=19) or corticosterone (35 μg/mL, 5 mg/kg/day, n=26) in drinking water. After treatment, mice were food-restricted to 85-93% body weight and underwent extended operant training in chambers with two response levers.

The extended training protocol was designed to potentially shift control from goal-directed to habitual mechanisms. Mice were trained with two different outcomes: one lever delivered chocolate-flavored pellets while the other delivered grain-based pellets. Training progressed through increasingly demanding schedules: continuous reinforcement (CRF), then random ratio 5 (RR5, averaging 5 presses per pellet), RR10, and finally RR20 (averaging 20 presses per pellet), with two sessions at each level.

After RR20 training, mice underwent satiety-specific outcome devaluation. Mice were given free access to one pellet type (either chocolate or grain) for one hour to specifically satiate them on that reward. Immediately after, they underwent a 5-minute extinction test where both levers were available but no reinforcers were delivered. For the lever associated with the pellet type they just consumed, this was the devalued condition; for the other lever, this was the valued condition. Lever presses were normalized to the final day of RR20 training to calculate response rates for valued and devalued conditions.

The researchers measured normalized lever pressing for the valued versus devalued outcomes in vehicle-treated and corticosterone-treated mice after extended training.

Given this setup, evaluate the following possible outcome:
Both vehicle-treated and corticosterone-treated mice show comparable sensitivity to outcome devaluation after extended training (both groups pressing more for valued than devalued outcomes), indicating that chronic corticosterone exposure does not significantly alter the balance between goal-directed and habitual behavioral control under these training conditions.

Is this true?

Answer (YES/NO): NO